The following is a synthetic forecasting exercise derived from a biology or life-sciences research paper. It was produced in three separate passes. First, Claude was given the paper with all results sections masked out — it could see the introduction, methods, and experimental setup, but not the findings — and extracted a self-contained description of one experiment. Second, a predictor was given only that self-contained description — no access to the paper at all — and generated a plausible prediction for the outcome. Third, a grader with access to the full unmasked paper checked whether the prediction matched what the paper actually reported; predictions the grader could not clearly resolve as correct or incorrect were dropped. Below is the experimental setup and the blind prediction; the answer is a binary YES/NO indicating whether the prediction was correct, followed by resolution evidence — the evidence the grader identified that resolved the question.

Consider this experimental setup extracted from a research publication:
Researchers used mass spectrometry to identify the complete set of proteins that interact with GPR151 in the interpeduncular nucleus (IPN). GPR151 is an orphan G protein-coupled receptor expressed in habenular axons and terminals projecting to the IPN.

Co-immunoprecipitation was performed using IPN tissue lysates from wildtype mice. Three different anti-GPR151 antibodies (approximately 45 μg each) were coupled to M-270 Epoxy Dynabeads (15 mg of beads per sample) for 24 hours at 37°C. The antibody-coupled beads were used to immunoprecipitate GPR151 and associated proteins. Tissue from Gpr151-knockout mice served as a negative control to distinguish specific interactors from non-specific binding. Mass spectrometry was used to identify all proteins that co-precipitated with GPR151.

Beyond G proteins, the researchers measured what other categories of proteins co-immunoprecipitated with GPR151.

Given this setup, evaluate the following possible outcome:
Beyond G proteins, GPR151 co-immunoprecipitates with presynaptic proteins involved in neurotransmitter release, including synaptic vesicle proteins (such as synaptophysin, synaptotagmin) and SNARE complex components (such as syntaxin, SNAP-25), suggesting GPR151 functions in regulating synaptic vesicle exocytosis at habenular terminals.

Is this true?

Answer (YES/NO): NO